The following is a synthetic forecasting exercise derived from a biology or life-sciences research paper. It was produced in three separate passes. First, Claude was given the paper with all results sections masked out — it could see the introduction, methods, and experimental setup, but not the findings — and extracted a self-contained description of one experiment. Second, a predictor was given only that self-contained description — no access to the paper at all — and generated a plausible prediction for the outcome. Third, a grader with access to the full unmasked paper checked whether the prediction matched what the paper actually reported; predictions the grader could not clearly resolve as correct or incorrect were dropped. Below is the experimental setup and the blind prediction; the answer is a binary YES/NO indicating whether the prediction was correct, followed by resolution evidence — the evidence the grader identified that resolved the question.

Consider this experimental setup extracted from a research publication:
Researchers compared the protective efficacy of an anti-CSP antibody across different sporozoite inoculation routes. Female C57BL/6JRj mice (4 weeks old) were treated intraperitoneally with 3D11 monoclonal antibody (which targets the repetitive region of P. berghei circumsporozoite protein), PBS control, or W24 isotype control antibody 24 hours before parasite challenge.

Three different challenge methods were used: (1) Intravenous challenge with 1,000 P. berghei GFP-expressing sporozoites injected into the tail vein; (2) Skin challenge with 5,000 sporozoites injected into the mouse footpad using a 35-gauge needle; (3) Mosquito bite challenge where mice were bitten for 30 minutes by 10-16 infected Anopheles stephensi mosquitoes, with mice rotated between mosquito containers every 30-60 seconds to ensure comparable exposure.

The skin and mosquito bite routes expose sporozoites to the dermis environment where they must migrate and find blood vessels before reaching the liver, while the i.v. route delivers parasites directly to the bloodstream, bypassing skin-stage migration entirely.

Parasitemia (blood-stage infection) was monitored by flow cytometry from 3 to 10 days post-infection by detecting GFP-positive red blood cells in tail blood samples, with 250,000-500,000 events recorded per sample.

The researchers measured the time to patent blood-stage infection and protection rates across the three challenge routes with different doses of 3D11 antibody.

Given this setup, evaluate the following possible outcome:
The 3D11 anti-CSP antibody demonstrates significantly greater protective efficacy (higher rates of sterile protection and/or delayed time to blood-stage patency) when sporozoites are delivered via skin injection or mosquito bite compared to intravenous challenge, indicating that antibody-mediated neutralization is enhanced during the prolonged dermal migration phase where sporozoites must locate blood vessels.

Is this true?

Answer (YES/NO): YES